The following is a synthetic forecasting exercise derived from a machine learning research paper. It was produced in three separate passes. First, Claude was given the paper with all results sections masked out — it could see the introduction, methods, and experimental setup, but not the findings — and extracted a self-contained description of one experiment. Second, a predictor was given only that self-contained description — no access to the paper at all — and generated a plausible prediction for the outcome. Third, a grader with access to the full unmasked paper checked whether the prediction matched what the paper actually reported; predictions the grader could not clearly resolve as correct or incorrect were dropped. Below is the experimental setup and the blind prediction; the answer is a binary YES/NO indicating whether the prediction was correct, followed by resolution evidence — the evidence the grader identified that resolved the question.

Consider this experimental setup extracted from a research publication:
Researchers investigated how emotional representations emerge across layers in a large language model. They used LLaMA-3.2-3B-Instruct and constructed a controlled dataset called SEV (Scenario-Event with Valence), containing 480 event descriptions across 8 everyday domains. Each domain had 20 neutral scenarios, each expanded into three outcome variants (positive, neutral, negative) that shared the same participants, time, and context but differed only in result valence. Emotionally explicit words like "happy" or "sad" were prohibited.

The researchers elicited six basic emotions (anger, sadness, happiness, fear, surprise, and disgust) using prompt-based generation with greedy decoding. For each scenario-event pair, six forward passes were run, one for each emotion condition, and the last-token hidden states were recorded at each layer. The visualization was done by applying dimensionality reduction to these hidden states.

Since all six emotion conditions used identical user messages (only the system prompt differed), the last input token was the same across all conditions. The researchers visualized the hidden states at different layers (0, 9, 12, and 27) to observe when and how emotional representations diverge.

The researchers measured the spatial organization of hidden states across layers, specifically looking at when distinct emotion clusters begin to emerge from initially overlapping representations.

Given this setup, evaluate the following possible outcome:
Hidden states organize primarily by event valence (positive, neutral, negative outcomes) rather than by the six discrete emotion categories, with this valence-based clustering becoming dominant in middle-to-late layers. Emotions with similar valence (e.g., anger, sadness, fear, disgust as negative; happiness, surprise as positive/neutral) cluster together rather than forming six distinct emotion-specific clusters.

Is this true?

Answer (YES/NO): NO